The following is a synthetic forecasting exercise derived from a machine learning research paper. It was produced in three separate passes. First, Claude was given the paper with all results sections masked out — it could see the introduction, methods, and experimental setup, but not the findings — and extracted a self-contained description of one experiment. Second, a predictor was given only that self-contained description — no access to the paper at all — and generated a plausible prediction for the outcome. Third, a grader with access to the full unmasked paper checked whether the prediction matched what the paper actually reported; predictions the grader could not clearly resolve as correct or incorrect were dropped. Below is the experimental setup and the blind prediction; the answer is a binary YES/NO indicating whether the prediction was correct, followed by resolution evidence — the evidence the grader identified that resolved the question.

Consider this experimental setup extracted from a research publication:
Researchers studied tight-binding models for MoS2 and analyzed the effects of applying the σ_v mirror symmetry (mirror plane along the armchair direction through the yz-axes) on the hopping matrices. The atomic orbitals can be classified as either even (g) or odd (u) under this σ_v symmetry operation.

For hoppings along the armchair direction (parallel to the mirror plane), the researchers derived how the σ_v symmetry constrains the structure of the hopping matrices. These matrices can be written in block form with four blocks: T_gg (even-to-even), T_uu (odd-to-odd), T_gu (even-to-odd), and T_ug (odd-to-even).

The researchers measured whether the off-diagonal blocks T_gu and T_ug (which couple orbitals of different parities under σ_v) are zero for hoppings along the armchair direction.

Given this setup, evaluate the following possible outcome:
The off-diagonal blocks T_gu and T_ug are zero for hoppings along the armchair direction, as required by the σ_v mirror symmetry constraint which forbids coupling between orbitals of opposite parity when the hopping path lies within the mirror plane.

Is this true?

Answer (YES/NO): YES